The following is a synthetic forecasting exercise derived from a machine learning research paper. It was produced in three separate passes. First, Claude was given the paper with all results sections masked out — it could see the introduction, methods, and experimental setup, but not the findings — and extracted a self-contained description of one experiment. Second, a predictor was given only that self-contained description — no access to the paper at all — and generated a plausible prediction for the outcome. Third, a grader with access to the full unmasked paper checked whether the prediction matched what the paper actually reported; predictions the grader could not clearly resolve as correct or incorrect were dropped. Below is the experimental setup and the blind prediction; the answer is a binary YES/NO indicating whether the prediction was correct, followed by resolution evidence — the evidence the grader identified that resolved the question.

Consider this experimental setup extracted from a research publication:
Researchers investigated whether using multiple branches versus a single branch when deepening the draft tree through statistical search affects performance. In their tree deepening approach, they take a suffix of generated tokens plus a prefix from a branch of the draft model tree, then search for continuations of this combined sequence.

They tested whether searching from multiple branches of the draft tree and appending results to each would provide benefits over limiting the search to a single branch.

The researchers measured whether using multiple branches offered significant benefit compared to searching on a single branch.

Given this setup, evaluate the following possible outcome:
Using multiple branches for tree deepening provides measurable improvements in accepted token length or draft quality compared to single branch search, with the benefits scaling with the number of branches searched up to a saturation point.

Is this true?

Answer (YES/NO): NO